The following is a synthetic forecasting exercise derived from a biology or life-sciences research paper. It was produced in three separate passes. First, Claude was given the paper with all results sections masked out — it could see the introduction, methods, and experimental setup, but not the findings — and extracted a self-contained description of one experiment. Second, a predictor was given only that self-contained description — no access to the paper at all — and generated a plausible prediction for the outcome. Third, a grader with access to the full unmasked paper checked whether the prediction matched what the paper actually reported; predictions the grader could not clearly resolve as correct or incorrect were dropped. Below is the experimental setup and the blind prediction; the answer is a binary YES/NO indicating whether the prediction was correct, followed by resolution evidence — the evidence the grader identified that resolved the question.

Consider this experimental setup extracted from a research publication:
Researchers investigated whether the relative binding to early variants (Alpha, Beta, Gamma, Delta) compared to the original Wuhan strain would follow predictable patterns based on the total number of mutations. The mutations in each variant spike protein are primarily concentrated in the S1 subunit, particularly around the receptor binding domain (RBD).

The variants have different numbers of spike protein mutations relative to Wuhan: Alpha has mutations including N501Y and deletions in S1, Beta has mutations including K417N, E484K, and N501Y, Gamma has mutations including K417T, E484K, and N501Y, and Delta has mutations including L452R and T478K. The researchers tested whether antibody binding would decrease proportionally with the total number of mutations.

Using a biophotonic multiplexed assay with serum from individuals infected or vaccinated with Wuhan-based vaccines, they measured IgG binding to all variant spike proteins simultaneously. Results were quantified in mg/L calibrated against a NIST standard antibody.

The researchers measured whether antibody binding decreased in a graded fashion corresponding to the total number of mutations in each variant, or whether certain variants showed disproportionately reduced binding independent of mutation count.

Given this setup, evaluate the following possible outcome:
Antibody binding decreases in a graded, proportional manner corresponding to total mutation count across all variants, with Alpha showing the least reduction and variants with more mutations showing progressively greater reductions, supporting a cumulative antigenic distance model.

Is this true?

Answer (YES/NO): NO